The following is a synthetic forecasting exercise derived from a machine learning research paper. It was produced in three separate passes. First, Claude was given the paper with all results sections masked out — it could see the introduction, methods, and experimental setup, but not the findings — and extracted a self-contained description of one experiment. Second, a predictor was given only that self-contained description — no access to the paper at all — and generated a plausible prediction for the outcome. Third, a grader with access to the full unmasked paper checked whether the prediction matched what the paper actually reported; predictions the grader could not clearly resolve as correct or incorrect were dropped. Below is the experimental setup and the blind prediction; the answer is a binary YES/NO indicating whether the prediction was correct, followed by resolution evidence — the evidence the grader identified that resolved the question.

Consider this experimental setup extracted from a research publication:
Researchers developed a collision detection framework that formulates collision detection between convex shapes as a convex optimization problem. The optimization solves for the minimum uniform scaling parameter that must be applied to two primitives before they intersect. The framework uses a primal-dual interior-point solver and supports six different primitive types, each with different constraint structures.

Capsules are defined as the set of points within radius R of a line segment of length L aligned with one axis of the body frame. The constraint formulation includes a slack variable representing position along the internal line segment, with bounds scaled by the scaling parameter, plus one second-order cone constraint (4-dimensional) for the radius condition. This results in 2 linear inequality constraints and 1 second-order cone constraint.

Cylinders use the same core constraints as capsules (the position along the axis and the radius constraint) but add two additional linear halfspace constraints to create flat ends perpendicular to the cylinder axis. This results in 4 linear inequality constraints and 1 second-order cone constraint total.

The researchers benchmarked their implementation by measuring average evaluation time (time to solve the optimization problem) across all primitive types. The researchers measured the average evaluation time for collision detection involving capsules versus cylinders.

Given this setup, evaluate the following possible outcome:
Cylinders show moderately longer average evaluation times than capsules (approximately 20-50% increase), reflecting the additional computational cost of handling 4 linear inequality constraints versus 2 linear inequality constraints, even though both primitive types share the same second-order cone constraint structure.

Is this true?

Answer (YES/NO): NO